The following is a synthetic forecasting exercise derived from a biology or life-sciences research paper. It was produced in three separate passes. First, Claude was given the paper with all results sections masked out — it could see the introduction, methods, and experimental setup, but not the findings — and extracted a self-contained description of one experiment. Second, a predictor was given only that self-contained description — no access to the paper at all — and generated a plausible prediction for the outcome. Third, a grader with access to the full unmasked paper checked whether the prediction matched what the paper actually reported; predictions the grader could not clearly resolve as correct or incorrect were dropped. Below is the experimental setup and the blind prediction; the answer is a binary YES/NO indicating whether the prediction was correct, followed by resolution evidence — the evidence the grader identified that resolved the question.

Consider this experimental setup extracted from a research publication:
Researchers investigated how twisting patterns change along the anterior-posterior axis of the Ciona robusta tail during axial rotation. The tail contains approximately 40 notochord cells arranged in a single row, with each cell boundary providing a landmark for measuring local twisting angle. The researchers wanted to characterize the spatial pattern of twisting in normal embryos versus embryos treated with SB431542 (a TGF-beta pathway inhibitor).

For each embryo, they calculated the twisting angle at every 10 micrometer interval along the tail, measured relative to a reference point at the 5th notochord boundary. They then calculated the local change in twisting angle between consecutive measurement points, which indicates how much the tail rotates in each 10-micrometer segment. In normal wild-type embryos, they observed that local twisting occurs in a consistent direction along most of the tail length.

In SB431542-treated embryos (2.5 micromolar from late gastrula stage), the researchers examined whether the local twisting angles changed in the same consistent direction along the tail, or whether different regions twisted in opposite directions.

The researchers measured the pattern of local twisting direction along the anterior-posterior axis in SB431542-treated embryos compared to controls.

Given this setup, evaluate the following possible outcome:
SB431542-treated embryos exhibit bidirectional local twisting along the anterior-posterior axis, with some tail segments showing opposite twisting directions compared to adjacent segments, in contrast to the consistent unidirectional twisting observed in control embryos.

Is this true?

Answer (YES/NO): YES